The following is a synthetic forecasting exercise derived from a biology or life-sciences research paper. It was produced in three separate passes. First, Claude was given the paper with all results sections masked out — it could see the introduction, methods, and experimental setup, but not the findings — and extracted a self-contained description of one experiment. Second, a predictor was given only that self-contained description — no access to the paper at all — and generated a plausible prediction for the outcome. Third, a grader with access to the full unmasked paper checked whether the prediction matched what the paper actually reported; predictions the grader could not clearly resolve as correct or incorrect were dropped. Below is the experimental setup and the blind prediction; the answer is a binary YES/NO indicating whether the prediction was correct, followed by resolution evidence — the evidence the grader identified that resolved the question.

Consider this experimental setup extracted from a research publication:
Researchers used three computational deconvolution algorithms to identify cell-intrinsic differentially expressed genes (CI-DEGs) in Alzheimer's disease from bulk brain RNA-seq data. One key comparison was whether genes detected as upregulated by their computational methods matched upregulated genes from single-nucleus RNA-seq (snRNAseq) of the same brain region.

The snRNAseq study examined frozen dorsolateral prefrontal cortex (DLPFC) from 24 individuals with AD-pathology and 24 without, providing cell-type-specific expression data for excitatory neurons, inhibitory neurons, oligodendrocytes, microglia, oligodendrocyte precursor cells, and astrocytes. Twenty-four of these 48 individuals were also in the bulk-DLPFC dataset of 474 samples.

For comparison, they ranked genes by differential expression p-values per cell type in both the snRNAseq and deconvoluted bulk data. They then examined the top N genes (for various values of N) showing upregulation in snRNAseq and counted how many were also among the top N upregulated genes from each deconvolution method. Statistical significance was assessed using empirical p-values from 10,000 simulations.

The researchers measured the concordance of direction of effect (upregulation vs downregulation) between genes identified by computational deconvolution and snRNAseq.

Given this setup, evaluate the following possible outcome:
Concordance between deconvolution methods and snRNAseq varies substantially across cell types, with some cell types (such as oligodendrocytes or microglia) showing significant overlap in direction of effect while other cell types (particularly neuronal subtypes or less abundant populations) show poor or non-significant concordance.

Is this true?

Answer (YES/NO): NO